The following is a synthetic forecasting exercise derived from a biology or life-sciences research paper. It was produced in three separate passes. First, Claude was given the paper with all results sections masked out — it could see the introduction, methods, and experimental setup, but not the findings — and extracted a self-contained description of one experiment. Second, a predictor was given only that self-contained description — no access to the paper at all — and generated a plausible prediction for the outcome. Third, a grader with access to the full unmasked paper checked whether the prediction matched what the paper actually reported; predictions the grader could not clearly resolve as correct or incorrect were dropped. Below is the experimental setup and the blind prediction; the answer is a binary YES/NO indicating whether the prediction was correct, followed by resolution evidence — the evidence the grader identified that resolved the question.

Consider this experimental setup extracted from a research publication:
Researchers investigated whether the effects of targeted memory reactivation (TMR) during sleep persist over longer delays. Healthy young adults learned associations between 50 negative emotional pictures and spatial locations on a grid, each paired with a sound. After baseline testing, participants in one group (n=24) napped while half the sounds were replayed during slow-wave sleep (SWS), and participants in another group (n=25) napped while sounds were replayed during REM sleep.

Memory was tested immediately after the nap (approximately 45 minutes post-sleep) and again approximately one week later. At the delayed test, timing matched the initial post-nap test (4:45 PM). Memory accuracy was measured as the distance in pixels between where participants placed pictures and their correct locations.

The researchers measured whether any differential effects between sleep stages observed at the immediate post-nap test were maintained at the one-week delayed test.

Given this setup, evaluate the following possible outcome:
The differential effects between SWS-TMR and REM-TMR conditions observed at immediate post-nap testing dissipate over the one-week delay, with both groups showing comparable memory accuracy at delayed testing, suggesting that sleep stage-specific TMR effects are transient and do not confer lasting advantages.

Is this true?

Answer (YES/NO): NO